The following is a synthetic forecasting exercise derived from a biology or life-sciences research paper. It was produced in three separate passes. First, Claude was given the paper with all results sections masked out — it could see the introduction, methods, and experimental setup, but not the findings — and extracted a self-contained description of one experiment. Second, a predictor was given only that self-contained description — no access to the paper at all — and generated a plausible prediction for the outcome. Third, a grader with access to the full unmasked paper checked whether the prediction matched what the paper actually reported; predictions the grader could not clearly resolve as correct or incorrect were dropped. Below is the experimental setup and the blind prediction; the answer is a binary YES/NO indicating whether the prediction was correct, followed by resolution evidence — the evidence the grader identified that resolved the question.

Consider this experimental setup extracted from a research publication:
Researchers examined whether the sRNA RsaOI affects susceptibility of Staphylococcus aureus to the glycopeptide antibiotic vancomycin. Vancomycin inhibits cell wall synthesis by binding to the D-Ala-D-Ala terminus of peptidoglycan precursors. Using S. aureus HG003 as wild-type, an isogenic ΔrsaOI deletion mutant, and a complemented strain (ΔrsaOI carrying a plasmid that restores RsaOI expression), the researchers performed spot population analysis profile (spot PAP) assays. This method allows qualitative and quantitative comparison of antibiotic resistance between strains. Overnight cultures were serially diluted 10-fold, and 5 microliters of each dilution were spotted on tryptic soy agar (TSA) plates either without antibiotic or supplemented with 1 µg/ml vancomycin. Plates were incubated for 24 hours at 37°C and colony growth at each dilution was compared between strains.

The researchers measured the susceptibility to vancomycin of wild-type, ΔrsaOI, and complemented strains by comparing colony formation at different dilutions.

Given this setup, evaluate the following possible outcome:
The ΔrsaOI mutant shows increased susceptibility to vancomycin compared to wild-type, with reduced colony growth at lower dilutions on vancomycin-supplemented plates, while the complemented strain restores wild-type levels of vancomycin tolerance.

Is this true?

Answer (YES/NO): NO